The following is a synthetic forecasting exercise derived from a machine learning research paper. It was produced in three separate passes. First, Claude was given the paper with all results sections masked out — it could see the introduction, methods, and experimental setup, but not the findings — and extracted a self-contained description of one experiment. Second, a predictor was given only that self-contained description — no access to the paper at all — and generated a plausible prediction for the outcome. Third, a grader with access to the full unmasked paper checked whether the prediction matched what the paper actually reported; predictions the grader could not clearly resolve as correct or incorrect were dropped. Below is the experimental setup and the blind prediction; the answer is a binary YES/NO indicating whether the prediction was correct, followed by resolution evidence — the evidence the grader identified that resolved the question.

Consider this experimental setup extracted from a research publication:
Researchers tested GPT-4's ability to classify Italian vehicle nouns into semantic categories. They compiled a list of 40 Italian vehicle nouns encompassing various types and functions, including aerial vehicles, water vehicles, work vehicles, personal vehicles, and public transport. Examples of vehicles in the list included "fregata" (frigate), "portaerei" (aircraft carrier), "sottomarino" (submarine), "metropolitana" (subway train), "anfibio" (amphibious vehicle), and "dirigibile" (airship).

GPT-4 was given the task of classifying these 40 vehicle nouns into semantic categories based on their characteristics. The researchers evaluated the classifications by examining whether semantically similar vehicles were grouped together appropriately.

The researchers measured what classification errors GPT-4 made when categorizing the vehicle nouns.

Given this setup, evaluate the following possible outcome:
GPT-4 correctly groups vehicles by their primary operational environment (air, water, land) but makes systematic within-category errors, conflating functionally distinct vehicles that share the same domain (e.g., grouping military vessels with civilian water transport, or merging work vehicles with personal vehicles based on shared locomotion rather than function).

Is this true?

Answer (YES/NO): NO